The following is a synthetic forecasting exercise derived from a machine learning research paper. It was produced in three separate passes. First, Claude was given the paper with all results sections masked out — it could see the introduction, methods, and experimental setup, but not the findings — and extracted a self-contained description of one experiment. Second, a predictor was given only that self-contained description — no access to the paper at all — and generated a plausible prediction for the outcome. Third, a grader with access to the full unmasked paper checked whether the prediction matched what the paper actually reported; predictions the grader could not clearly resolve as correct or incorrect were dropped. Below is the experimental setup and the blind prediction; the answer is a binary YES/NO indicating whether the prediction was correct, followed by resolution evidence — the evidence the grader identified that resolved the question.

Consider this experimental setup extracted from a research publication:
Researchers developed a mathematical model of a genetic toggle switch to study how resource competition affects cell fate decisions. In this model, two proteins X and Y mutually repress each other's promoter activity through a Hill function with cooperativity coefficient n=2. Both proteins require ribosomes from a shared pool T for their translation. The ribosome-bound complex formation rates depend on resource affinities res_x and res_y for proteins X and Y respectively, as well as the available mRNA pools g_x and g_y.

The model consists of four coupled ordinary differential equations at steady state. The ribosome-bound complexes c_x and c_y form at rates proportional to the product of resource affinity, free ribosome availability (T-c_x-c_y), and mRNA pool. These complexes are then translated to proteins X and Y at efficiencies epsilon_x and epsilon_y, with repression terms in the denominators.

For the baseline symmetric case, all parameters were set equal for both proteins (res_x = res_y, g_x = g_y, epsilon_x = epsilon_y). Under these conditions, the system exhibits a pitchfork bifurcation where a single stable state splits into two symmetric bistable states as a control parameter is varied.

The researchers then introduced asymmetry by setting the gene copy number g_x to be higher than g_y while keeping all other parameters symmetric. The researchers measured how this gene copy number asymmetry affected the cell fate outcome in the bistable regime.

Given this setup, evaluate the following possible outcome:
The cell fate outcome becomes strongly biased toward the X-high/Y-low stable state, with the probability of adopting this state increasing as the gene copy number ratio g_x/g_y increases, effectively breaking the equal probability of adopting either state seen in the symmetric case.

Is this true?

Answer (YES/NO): YES